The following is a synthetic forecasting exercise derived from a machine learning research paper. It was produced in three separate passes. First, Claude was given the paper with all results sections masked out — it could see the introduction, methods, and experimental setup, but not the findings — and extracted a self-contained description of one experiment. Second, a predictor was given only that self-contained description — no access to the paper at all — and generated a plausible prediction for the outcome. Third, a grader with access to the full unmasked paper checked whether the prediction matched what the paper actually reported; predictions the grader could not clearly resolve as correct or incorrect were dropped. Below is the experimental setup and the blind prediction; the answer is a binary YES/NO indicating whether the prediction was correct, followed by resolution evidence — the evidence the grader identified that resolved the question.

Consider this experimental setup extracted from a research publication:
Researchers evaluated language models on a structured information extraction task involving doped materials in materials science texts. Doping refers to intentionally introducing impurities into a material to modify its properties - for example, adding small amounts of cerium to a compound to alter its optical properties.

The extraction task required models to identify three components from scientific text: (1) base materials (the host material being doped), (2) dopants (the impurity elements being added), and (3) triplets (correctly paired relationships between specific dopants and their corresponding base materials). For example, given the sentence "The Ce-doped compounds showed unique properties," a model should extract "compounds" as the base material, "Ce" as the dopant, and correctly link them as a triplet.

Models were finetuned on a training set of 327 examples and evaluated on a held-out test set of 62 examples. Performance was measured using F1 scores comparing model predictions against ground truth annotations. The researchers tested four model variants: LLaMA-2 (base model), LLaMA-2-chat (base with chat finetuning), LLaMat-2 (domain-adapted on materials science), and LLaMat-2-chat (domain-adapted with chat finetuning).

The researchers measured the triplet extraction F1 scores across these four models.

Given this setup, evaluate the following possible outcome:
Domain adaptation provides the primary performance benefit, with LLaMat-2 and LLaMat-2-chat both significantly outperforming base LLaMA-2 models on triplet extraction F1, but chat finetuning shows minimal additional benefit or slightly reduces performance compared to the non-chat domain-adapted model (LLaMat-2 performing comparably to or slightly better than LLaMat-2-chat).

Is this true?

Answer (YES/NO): YES